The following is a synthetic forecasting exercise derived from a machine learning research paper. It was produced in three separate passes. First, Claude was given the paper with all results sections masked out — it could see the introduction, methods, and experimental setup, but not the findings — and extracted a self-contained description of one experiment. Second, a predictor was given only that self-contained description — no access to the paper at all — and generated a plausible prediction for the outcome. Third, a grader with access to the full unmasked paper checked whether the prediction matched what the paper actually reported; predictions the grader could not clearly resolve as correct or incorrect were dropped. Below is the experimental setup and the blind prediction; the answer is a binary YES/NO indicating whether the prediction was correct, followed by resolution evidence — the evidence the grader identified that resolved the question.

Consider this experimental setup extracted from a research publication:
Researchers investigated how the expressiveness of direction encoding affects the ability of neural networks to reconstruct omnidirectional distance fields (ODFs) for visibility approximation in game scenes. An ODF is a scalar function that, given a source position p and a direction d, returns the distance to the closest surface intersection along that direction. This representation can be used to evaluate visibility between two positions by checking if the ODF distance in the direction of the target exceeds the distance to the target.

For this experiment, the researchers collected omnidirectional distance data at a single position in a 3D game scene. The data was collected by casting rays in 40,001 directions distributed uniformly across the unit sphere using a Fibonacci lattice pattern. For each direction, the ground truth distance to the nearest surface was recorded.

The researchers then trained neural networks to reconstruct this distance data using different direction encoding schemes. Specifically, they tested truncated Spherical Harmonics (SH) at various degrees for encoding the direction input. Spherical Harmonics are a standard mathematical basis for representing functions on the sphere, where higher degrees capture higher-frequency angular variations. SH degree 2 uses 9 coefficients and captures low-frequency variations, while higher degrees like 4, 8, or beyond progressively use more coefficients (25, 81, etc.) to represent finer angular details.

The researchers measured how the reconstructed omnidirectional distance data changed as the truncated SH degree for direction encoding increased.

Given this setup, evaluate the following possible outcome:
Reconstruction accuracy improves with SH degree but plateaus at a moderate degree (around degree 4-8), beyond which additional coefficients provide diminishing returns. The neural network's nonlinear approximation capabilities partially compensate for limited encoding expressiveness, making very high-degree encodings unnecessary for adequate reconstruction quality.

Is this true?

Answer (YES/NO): NO